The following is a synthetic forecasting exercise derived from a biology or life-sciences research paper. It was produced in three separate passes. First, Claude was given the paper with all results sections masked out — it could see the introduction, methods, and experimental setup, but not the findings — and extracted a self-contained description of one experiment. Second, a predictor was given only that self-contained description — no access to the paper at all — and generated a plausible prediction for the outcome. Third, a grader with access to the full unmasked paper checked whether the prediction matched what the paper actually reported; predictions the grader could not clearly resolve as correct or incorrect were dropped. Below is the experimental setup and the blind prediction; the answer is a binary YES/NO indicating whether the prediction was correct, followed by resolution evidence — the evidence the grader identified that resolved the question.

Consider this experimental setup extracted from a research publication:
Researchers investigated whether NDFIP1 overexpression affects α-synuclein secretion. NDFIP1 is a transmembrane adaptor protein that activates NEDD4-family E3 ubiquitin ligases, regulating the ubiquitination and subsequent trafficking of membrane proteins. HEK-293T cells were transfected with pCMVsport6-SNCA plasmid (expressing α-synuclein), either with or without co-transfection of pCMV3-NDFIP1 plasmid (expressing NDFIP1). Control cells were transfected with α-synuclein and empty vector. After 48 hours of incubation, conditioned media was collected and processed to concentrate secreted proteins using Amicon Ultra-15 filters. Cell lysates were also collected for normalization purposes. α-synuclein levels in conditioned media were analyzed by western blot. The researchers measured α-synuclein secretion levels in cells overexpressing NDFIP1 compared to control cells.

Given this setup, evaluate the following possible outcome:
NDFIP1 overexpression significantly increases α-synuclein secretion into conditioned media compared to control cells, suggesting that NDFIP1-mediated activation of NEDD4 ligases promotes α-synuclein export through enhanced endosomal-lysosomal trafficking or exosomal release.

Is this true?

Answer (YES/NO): NO